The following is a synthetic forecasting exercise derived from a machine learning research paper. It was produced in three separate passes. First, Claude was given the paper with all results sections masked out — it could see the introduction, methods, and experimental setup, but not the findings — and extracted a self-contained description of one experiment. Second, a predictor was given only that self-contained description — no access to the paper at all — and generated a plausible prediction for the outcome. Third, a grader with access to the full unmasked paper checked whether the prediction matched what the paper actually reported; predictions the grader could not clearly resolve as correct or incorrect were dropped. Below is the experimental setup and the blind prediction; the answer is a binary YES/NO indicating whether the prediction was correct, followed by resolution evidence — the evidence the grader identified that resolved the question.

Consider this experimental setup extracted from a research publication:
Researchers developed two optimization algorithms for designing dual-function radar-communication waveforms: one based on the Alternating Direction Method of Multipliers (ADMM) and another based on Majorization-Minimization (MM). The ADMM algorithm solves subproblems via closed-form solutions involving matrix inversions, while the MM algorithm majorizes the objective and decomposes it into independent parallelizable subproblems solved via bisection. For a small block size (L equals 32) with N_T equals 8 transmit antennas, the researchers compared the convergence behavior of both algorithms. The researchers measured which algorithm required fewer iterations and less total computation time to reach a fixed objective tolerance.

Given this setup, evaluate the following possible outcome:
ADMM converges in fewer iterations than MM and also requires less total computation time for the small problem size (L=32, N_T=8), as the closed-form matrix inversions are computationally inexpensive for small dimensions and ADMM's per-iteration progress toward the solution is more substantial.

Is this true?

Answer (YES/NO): NO